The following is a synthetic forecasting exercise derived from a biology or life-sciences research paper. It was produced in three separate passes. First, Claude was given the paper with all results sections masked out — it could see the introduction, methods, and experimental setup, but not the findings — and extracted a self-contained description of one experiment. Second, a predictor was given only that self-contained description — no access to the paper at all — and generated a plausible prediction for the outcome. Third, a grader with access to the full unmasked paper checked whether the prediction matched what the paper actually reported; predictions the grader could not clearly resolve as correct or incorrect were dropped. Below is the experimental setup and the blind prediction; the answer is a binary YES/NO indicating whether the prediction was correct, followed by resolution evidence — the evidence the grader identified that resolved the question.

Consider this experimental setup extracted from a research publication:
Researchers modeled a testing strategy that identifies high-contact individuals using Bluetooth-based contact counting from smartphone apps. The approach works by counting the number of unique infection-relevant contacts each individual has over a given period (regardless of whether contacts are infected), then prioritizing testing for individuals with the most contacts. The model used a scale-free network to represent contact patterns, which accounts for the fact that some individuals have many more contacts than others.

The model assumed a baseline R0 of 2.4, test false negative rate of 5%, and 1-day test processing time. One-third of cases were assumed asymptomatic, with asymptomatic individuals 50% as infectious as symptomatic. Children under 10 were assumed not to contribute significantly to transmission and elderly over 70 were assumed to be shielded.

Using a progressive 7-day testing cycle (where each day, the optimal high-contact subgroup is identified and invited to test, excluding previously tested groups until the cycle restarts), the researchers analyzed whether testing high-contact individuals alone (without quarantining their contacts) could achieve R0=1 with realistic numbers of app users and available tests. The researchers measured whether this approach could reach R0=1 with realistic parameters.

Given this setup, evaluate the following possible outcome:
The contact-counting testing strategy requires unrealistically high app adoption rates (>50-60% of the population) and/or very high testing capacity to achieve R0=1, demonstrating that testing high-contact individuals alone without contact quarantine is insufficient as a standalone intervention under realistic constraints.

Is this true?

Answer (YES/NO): YES